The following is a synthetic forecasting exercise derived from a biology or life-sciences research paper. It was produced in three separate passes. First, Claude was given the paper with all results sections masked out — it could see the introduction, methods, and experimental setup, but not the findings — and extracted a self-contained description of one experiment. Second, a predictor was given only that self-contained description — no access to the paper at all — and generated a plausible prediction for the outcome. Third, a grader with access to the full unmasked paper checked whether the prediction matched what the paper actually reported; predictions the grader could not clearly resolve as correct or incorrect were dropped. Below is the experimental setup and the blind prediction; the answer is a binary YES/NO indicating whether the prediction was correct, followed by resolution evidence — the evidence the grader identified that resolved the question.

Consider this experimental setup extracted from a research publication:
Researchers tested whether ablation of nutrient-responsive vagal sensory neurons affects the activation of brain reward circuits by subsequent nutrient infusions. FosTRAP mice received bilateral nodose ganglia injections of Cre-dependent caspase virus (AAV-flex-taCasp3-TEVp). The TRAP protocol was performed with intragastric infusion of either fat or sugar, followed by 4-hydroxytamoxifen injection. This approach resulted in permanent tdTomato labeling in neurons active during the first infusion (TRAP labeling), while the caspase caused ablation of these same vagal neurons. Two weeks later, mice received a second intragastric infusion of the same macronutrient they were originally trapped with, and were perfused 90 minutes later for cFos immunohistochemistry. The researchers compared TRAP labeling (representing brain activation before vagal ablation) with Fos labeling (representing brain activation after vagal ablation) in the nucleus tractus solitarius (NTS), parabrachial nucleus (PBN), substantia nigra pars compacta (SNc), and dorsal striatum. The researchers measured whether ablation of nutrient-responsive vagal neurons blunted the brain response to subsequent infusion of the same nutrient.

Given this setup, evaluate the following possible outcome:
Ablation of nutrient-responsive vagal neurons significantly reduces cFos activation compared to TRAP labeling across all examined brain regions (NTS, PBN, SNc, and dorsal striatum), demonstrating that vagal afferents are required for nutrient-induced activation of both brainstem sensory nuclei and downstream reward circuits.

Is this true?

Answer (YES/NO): YES